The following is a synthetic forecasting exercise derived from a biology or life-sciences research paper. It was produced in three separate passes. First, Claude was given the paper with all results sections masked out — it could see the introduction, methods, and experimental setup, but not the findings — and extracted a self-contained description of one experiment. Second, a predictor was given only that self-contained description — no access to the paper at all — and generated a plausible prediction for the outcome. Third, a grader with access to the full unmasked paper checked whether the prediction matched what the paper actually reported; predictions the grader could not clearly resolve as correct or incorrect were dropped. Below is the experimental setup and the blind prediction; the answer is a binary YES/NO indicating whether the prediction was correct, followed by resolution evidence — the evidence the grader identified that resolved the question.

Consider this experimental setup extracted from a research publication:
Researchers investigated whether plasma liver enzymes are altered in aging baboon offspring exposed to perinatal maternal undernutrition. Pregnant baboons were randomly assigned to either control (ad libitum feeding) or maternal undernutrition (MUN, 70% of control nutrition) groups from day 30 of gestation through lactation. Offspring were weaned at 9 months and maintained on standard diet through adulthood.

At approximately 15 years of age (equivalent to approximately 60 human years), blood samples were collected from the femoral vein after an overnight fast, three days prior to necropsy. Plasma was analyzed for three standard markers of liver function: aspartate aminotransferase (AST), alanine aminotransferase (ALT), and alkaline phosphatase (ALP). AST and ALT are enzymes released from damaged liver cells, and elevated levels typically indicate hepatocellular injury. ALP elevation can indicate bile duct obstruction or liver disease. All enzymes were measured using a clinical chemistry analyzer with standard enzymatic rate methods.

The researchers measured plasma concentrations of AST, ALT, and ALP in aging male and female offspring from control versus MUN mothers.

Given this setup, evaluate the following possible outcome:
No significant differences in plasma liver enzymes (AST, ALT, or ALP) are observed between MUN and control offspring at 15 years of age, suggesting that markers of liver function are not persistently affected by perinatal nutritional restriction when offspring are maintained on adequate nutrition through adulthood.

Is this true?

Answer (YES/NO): NO